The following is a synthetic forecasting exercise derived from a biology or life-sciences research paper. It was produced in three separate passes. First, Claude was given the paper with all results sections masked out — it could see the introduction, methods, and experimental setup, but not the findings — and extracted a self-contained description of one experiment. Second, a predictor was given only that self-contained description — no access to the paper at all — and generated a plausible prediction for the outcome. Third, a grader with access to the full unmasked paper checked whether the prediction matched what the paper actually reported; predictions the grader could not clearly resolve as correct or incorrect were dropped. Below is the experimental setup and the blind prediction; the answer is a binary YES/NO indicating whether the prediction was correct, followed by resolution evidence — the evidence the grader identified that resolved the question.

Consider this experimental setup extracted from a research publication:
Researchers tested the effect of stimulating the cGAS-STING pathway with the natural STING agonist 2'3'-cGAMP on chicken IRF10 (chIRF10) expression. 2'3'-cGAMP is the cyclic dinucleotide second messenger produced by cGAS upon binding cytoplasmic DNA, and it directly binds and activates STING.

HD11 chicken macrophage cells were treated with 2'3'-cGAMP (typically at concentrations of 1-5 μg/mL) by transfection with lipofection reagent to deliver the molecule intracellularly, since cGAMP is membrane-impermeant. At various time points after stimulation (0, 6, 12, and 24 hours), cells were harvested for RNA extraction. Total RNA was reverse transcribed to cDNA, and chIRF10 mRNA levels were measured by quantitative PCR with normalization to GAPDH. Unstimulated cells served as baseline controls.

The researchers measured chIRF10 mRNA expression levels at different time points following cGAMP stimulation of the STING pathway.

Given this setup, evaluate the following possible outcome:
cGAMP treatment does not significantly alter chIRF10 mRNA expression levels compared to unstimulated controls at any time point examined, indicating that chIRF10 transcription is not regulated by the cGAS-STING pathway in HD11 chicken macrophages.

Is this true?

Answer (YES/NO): NO